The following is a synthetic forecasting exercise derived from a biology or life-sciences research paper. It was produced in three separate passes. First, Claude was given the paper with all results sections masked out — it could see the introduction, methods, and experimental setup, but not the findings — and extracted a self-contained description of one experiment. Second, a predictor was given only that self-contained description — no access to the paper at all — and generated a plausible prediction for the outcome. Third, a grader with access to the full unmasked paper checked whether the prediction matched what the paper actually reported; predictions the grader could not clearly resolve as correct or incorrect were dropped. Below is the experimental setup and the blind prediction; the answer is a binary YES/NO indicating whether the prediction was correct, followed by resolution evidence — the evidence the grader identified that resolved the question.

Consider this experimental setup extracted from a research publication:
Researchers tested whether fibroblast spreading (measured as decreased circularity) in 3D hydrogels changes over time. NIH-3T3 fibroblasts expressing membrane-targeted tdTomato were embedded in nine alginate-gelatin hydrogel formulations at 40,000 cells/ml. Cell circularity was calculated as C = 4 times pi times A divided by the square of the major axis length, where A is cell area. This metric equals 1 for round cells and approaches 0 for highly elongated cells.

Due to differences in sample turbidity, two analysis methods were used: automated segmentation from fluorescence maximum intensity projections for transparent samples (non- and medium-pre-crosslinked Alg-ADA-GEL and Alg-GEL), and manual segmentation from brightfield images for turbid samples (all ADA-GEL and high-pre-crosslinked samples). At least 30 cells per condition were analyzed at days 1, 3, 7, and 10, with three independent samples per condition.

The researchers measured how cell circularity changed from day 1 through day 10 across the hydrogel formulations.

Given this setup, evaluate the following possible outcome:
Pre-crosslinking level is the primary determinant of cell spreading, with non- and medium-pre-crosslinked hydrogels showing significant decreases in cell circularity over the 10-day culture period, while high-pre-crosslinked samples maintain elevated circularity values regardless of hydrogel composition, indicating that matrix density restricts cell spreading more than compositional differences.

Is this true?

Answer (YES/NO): NO